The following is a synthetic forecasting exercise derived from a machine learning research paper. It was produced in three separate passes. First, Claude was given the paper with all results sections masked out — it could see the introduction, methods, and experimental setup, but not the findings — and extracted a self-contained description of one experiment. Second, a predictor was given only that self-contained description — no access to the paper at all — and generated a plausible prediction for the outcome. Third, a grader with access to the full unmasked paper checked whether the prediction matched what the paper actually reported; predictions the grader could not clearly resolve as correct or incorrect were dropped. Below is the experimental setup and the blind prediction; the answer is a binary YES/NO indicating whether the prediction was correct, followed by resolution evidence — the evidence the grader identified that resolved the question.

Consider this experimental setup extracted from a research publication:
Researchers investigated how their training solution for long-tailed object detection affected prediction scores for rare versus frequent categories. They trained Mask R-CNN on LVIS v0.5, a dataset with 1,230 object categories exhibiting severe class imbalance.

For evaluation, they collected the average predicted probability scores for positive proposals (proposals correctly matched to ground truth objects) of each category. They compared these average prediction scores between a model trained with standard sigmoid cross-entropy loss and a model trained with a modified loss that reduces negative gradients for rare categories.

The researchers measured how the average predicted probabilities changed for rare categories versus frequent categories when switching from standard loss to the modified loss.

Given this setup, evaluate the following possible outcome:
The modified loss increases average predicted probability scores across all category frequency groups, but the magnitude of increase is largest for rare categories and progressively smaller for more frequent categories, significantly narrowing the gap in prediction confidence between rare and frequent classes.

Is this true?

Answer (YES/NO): NO